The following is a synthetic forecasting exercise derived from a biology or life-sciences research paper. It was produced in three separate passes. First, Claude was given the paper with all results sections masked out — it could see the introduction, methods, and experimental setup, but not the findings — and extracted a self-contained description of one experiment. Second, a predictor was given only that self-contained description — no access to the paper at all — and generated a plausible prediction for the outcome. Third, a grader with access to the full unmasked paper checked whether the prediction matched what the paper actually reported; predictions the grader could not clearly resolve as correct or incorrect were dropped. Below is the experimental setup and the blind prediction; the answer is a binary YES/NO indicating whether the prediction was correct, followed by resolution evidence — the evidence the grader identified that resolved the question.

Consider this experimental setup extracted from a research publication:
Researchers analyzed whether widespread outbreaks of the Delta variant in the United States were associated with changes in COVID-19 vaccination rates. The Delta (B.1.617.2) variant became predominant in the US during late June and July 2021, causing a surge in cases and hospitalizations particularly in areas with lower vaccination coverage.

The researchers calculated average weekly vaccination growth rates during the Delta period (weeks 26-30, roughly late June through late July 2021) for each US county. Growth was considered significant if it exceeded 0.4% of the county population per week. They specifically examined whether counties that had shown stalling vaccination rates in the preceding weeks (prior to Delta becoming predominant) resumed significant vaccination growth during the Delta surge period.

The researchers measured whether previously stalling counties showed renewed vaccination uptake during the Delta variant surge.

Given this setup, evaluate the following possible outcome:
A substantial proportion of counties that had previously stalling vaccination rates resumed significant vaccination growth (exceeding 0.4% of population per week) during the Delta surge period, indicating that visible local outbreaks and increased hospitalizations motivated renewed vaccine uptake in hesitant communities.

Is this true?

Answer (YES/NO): NO